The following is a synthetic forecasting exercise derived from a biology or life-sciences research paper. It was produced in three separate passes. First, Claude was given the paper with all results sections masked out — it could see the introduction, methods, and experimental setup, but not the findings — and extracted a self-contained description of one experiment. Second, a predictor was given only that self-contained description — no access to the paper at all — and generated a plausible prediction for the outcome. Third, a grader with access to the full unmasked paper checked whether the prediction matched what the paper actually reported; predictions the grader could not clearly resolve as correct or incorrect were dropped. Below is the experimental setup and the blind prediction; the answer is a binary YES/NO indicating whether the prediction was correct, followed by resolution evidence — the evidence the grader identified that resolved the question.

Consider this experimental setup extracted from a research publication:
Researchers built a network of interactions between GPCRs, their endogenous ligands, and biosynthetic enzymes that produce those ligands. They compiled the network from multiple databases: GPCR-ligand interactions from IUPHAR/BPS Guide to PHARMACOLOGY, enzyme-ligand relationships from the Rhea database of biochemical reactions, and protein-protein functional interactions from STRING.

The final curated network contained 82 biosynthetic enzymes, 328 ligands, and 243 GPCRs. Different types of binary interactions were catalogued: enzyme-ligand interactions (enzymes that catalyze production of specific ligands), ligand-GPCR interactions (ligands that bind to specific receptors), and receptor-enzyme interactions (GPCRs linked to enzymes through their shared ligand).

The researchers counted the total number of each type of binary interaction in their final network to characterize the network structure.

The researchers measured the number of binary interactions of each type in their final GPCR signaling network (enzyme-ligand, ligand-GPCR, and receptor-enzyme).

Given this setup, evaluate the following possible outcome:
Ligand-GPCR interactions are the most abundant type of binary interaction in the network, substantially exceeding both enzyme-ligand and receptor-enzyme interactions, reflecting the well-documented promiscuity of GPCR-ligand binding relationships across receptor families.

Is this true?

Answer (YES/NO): YES